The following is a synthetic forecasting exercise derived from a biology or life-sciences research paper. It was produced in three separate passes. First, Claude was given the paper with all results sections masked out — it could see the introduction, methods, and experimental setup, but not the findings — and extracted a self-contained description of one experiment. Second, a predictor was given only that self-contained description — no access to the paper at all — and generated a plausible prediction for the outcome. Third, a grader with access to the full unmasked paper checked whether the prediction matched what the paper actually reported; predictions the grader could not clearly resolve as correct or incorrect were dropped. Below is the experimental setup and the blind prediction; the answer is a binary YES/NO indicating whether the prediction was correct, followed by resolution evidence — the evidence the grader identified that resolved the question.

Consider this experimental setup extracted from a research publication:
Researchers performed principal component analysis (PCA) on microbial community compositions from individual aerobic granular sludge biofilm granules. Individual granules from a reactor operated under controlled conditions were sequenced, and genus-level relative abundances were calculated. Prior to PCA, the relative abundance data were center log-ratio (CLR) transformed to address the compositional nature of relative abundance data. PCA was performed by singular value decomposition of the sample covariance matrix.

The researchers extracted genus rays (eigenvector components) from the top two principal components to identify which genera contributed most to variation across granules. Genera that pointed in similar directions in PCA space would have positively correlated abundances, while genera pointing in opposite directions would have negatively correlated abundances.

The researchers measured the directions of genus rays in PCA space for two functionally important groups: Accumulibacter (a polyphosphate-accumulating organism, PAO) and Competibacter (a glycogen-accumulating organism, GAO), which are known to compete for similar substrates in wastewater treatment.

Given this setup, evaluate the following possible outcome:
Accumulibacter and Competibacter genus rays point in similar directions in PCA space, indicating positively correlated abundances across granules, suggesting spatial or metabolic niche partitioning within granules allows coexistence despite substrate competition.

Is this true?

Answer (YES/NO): NO